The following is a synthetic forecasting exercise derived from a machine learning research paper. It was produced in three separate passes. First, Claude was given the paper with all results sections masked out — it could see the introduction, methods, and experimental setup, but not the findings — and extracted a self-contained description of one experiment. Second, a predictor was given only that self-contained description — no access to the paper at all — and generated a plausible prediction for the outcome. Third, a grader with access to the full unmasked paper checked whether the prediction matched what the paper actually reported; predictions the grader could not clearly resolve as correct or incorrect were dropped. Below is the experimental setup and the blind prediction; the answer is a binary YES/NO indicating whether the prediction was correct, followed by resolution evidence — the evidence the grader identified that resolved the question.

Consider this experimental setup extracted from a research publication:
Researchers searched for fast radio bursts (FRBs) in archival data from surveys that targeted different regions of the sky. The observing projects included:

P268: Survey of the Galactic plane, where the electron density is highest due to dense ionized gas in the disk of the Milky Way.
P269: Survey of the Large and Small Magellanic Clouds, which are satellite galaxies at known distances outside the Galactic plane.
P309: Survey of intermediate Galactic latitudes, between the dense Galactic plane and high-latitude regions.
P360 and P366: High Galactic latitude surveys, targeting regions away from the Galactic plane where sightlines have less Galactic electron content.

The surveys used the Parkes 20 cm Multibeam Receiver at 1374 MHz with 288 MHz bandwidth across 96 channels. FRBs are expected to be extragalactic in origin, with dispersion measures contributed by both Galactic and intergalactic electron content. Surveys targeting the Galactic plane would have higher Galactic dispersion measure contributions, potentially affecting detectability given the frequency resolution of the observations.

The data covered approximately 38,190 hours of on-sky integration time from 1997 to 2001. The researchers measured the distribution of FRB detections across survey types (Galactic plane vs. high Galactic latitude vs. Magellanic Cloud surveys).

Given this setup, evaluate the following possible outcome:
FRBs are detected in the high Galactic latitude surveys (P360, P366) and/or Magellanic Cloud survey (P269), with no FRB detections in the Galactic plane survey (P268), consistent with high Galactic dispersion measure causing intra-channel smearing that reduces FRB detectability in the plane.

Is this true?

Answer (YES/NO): NO